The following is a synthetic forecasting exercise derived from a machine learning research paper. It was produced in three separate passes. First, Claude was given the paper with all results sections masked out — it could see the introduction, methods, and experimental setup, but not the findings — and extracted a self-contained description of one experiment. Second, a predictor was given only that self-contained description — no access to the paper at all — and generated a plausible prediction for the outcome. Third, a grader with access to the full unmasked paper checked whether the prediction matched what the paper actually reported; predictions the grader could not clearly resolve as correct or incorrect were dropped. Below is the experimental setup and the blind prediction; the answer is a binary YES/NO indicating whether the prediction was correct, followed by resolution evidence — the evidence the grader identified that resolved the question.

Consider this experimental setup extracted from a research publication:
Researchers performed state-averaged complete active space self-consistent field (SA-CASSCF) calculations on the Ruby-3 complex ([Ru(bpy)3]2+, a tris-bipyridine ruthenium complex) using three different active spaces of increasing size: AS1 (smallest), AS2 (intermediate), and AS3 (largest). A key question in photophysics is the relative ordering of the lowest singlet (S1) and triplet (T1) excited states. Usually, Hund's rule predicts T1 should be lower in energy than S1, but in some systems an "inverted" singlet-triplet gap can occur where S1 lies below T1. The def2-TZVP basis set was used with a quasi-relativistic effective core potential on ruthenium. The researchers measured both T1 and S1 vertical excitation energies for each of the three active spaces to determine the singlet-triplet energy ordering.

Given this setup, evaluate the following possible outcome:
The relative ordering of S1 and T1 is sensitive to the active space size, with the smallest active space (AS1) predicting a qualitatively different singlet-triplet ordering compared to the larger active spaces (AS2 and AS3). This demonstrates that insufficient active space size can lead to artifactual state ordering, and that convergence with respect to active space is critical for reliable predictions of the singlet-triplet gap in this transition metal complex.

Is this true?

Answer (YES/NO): NO